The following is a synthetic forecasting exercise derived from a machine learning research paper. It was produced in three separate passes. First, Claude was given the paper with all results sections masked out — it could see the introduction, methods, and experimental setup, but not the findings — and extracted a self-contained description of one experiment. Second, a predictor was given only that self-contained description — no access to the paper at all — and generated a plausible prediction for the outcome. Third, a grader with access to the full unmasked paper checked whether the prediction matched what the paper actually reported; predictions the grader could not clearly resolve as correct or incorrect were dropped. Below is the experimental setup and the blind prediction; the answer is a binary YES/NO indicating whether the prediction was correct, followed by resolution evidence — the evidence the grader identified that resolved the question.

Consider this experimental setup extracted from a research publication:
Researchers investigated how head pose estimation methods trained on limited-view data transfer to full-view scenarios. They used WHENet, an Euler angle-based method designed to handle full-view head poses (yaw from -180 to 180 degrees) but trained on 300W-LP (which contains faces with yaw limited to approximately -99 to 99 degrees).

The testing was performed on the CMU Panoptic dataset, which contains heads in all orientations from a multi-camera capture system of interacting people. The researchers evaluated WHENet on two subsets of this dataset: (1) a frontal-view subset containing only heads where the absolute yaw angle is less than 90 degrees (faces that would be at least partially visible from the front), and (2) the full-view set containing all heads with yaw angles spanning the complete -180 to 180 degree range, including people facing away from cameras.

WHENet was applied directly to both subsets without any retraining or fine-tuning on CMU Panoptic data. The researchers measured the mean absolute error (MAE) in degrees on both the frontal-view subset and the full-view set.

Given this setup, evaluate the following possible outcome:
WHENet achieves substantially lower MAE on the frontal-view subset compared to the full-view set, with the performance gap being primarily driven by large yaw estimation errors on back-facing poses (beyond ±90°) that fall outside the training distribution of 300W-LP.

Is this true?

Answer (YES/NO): YES